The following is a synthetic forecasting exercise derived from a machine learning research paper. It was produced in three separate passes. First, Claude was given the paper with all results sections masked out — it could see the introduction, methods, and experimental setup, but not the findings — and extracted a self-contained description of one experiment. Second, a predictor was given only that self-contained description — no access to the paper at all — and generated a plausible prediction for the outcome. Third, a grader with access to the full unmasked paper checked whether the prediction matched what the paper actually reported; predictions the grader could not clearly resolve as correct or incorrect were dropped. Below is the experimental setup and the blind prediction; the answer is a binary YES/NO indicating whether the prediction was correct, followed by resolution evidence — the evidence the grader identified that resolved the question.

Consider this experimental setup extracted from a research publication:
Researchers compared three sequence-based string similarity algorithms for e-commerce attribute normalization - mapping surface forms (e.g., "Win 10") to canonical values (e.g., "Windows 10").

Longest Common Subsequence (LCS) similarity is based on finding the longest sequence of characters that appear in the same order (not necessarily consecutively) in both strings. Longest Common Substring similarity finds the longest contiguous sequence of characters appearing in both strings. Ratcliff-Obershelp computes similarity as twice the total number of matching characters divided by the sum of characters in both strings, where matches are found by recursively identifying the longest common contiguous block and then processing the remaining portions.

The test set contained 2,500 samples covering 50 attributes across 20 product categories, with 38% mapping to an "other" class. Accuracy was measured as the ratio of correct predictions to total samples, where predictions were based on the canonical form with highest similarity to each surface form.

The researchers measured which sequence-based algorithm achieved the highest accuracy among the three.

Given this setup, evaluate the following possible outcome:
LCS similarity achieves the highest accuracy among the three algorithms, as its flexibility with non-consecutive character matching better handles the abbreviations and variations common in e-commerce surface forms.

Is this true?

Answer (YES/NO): NO